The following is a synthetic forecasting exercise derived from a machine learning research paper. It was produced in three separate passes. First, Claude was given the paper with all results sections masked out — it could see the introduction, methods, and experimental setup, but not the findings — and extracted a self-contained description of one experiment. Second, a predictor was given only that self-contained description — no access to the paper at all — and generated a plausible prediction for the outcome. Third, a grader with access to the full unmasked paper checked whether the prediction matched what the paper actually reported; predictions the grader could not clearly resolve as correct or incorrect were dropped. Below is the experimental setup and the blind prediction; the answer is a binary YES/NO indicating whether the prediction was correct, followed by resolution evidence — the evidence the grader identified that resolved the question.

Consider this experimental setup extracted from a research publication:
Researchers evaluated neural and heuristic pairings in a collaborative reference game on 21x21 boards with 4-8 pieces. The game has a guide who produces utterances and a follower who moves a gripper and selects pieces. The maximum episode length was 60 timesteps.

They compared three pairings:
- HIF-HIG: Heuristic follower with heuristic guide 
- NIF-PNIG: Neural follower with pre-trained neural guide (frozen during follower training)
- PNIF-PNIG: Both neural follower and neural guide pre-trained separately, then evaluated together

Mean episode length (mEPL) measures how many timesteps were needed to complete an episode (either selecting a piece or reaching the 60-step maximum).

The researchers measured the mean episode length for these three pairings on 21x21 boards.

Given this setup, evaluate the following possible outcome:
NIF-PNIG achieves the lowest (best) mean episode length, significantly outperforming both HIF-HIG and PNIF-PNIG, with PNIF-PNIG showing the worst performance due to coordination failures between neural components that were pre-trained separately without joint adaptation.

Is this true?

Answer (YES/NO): NO